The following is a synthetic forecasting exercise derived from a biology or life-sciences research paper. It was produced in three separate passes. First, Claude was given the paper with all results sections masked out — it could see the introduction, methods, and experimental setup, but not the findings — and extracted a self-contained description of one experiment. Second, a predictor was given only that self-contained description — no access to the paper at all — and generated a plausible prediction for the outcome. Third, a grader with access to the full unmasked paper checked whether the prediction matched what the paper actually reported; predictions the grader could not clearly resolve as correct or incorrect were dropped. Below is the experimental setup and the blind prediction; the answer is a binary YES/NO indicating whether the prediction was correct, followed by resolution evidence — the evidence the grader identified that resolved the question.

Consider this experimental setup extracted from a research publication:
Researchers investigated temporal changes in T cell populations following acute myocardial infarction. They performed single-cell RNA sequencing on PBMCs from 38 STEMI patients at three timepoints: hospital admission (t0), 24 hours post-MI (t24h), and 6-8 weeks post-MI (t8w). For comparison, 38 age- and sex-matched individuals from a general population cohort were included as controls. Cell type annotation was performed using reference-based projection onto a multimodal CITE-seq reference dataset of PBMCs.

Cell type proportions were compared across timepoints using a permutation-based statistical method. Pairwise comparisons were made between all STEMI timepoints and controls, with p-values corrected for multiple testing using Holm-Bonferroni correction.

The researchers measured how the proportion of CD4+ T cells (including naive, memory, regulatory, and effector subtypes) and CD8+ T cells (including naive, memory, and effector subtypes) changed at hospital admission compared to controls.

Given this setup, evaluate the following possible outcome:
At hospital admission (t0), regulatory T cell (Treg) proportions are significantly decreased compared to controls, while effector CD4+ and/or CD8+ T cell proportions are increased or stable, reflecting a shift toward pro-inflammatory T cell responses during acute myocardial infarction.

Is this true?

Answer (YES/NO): NO